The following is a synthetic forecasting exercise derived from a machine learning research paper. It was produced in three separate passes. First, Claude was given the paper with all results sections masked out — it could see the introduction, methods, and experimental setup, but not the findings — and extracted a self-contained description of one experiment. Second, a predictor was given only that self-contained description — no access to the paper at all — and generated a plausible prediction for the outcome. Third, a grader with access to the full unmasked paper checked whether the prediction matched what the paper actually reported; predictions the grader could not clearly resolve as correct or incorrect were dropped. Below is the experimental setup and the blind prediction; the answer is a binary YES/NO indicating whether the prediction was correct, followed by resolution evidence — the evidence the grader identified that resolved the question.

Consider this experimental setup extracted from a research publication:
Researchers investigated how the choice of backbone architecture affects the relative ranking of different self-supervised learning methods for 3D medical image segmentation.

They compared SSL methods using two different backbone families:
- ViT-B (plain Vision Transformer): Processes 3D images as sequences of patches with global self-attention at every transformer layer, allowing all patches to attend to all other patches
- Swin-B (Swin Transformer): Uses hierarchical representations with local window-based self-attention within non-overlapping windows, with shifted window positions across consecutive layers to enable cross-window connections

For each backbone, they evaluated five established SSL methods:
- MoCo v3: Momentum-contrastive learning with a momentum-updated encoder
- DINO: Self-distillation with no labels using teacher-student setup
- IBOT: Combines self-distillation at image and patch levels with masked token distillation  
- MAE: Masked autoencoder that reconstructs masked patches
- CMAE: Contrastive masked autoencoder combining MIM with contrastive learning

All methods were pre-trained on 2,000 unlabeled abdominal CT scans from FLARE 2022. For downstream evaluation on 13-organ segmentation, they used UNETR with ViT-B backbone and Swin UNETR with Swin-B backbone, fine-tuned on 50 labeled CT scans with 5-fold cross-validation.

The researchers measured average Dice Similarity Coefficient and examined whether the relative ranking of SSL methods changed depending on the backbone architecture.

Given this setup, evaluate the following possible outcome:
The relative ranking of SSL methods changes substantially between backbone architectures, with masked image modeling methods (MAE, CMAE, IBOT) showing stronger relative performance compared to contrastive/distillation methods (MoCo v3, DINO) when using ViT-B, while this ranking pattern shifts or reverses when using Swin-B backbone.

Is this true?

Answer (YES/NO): NO